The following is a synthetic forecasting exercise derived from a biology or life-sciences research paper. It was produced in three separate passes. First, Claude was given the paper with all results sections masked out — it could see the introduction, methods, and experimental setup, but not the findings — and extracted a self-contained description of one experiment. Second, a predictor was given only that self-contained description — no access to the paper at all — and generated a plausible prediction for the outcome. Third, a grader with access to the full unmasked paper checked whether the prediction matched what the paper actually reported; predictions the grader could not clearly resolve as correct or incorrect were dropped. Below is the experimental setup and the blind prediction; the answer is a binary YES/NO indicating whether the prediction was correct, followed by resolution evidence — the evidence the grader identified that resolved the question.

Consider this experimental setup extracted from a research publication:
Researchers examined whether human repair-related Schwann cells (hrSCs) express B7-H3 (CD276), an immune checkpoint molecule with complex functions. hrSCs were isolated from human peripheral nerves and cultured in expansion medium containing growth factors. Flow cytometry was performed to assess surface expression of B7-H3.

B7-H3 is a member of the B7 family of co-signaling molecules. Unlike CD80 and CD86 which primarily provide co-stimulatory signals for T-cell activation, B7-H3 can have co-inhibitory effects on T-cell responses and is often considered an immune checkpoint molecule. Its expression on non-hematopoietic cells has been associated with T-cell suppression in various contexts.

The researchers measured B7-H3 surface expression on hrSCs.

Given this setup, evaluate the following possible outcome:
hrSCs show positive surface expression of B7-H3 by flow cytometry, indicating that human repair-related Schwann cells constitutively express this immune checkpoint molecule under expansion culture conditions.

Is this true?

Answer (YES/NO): YES